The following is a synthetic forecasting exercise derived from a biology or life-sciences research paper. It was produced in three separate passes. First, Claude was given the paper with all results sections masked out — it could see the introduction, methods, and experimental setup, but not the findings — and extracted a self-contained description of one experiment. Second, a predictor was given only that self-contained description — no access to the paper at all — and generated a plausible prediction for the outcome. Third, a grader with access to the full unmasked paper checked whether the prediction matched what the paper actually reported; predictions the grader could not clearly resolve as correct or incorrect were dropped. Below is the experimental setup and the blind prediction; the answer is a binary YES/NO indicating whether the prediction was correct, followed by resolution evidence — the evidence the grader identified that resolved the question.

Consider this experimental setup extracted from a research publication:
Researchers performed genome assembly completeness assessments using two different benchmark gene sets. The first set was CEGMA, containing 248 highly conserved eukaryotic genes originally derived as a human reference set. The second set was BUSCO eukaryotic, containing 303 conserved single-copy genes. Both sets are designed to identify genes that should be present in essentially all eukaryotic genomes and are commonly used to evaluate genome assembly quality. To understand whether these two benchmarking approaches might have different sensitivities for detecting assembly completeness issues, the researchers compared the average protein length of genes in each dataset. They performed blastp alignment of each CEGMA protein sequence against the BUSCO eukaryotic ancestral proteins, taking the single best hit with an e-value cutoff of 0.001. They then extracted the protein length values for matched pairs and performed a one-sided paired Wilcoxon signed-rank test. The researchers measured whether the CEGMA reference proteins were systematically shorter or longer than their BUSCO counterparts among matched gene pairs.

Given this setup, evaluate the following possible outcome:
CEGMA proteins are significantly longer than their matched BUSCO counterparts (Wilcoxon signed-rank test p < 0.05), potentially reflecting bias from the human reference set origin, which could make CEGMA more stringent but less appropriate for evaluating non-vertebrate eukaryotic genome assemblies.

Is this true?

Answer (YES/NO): YES